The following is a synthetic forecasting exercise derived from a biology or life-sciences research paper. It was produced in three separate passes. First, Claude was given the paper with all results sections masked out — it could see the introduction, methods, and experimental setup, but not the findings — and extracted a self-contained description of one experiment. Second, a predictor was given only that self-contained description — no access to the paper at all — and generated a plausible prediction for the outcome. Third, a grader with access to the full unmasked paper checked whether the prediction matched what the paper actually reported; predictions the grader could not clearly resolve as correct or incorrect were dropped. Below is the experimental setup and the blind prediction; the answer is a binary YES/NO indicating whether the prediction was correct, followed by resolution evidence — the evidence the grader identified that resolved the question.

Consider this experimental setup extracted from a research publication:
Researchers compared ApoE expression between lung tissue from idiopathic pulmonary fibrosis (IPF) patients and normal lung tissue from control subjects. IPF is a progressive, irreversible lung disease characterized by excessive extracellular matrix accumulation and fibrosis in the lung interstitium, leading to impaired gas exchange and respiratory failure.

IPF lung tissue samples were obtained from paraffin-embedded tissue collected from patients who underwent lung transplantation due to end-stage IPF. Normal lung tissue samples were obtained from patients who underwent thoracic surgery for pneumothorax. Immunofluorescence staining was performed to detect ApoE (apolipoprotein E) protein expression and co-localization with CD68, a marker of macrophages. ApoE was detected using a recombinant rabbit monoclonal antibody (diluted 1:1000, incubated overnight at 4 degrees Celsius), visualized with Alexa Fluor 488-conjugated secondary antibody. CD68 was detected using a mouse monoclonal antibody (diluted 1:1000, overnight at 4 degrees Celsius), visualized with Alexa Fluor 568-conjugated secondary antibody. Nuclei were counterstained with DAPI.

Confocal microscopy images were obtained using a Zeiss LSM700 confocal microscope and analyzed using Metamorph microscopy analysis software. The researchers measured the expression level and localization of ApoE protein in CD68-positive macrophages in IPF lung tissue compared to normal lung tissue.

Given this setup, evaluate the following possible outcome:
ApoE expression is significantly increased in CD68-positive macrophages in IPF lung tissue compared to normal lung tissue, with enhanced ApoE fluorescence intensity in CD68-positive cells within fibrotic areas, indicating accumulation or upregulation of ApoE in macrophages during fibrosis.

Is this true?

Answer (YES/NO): YES